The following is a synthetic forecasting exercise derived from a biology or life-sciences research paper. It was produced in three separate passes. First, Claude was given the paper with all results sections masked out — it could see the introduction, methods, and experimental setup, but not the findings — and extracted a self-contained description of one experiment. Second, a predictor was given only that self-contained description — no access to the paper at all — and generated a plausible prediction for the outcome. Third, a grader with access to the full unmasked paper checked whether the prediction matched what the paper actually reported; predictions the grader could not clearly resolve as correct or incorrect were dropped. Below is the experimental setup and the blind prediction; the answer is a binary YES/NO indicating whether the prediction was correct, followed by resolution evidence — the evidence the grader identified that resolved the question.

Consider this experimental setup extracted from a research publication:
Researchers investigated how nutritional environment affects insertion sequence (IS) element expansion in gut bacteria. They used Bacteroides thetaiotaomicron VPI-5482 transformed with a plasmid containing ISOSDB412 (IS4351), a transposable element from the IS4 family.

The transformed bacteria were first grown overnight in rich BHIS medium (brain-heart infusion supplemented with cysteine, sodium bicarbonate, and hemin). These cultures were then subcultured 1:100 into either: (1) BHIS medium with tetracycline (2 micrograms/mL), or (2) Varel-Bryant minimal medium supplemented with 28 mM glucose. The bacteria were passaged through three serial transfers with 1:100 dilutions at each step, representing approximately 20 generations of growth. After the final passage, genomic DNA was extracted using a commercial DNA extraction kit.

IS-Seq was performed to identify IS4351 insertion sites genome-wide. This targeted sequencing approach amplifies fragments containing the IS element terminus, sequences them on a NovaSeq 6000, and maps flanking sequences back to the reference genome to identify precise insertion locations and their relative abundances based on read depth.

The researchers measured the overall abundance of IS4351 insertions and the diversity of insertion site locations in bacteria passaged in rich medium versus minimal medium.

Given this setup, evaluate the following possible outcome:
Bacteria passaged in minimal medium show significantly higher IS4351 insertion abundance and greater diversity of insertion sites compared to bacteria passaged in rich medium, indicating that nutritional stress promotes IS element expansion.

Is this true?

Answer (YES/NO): YES